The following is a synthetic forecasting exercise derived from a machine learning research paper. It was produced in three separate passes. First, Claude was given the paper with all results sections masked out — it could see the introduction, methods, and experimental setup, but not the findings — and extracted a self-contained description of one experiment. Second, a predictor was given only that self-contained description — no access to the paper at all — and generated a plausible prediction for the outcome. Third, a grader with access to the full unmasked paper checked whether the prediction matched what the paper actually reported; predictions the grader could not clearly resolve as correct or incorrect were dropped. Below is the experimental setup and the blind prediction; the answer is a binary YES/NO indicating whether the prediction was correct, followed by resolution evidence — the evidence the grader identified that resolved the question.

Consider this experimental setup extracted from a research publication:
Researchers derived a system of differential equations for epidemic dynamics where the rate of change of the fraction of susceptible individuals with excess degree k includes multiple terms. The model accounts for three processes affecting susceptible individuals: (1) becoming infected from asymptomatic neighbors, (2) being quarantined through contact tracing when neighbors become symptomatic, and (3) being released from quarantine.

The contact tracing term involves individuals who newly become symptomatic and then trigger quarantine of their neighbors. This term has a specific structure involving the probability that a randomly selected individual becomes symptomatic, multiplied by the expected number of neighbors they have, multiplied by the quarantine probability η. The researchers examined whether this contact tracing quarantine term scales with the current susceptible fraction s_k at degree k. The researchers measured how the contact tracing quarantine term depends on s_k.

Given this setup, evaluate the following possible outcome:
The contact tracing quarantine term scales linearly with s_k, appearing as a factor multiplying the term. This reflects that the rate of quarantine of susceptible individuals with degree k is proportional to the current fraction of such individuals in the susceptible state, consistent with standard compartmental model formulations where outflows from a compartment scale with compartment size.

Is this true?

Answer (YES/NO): YES